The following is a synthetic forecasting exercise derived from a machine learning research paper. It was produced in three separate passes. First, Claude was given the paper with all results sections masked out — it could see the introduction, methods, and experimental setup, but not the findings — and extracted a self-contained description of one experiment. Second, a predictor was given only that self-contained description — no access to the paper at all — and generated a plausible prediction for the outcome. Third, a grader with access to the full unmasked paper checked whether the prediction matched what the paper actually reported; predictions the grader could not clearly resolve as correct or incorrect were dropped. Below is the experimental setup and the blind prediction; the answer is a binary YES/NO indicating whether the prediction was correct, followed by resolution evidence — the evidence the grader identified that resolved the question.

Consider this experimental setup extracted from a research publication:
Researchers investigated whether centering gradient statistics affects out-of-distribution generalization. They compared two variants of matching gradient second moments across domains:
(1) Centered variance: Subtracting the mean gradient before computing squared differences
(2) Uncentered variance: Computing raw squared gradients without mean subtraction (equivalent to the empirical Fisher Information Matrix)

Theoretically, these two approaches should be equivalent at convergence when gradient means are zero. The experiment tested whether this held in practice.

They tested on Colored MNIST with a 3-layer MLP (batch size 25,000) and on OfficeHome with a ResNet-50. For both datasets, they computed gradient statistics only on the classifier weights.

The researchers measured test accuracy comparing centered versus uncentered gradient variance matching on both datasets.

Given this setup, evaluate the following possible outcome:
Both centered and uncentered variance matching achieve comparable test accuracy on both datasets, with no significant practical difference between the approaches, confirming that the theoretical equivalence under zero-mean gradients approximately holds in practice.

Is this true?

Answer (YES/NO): YES